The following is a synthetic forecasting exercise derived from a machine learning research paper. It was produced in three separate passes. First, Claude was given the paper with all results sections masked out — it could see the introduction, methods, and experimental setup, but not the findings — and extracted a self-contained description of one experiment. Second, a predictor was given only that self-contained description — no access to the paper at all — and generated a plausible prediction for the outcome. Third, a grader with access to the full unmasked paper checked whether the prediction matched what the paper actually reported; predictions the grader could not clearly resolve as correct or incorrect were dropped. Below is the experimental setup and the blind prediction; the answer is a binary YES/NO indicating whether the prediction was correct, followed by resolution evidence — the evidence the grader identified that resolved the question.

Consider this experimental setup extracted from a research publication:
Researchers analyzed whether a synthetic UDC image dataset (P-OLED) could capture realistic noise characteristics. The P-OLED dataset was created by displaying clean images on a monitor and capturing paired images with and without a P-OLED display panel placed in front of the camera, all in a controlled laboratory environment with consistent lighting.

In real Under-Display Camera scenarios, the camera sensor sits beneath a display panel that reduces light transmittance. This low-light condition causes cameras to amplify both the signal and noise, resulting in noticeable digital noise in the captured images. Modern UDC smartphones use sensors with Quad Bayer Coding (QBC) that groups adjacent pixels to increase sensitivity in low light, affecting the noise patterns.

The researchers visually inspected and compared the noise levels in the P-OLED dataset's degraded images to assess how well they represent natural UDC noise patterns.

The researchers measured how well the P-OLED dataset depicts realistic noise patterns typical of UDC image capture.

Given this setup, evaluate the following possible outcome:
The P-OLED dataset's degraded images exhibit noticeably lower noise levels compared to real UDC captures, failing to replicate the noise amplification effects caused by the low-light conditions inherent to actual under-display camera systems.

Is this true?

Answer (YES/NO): YES